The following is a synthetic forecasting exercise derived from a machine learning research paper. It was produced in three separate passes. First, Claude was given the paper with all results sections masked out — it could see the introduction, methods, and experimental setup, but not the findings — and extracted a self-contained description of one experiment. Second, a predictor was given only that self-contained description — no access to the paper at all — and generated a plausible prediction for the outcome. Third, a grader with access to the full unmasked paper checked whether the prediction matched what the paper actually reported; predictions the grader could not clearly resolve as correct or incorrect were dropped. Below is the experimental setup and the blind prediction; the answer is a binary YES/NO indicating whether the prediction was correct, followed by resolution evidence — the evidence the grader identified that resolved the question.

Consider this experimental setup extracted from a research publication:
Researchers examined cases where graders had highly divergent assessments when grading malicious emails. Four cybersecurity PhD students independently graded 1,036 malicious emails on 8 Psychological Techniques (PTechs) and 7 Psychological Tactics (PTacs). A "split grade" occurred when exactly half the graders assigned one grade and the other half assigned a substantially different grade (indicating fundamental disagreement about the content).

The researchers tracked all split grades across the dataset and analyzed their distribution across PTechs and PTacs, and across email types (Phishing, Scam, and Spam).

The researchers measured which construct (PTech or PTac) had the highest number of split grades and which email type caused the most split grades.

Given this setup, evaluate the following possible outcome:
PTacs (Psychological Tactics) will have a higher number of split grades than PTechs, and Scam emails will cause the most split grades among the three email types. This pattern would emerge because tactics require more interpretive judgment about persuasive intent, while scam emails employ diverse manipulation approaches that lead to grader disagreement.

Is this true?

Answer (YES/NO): NO